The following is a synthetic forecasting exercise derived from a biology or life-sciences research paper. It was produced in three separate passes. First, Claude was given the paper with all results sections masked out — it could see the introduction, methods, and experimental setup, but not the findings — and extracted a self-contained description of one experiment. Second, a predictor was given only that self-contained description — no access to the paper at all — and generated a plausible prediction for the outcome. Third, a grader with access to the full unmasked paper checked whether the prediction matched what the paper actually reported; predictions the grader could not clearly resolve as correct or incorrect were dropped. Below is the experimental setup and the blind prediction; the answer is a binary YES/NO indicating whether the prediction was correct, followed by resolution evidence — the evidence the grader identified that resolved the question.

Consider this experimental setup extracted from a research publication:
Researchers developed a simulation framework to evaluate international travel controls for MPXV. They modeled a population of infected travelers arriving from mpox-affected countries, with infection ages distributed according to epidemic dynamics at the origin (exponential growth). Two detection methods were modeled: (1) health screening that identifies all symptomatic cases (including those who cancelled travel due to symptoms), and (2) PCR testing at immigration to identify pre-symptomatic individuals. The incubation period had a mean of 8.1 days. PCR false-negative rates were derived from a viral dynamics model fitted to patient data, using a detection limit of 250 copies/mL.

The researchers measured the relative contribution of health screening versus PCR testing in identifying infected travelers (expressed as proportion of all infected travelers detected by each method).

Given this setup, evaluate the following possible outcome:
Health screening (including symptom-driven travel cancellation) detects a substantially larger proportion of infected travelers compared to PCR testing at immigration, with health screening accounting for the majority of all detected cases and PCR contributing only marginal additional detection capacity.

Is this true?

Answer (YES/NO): YES